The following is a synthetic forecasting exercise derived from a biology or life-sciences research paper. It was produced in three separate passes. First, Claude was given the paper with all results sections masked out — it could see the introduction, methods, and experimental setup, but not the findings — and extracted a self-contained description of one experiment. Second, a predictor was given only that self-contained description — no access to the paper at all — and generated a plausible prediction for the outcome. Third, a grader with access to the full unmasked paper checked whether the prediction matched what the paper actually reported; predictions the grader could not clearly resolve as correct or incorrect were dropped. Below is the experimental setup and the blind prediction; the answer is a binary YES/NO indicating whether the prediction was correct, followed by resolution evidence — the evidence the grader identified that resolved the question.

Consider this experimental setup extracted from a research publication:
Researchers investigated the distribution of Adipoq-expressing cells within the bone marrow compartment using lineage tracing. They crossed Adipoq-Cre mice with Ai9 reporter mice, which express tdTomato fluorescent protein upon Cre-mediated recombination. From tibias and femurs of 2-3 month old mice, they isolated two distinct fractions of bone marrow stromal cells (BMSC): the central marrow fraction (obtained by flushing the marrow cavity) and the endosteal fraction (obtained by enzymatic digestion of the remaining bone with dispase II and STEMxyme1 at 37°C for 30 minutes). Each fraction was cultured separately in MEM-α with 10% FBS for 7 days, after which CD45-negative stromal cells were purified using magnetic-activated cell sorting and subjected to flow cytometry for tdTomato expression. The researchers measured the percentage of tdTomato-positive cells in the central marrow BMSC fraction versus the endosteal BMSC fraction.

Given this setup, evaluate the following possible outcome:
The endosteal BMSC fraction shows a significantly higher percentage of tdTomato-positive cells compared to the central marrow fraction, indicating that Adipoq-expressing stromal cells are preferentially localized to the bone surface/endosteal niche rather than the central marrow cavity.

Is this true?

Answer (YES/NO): NO